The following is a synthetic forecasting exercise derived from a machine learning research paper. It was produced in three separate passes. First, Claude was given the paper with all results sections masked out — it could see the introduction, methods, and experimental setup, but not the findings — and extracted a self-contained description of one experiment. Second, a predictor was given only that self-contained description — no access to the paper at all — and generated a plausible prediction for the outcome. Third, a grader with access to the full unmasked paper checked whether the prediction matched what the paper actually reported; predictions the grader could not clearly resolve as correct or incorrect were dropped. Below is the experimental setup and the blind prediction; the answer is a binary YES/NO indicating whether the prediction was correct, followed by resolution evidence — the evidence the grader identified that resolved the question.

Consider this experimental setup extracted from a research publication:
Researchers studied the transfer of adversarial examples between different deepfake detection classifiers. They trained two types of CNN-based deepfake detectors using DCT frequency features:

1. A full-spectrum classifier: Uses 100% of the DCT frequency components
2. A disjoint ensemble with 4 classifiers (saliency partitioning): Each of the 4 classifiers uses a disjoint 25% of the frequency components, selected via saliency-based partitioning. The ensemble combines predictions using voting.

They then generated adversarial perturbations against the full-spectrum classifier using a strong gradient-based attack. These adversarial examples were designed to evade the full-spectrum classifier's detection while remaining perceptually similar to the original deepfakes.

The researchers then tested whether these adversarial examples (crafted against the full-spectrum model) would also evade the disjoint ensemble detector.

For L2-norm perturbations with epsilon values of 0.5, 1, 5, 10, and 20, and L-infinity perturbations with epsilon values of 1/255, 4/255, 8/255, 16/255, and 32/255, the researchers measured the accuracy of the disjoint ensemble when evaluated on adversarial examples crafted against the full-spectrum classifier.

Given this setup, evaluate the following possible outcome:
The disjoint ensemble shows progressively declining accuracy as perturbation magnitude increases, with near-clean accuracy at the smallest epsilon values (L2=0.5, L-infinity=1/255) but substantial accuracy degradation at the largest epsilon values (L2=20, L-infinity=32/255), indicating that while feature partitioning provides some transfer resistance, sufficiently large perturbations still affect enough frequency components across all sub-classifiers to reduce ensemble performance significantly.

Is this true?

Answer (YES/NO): NO